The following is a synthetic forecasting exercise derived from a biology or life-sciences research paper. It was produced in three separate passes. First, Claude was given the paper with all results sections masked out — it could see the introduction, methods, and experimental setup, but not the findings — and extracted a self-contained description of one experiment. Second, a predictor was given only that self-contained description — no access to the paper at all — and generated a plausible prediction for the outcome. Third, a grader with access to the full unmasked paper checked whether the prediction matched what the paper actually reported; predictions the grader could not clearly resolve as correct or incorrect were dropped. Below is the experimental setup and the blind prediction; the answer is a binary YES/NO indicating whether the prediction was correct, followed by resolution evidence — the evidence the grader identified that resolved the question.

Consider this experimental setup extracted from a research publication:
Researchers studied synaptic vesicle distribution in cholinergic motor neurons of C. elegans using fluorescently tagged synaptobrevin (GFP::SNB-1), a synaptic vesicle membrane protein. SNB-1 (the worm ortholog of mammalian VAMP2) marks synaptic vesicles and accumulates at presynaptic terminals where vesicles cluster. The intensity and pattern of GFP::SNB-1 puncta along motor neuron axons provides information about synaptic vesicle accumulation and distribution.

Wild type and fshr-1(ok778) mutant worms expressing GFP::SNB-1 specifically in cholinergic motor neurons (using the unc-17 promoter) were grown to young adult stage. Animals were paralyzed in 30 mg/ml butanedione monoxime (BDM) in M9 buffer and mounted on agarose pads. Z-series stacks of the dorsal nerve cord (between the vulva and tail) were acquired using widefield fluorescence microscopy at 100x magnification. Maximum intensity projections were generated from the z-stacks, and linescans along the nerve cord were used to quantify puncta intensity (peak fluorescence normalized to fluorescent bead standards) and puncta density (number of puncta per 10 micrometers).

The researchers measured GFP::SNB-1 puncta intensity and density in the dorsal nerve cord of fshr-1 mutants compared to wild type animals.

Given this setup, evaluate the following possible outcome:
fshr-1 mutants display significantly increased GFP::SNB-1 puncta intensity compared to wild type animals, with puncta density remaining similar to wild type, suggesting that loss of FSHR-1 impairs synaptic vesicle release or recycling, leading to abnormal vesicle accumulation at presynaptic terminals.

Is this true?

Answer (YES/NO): YES